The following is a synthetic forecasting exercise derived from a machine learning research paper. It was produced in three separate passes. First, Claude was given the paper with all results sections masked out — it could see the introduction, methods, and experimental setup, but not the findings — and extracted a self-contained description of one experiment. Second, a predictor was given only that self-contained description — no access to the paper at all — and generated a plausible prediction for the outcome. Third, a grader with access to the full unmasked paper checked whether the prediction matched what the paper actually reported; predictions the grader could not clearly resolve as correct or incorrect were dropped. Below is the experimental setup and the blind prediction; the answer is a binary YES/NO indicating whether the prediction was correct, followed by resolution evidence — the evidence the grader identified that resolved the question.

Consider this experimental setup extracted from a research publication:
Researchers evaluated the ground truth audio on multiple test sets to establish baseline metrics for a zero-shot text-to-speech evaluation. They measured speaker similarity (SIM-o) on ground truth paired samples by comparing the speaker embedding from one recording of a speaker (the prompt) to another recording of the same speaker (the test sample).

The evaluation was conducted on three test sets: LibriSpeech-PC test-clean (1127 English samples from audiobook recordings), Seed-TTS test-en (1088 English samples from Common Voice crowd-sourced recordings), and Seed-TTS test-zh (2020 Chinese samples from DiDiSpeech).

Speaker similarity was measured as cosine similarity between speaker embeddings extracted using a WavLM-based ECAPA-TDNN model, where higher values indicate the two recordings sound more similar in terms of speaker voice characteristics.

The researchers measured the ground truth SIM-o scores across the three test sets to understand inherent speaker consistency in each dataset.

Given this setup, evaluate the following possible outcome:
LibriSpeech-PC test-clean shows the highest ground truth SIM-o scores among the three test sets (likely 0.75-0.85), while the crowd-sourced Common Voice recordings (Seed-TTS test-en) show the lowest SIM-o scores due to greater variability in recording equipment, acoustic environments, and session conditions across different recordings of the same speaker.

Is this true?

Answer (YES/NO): NO